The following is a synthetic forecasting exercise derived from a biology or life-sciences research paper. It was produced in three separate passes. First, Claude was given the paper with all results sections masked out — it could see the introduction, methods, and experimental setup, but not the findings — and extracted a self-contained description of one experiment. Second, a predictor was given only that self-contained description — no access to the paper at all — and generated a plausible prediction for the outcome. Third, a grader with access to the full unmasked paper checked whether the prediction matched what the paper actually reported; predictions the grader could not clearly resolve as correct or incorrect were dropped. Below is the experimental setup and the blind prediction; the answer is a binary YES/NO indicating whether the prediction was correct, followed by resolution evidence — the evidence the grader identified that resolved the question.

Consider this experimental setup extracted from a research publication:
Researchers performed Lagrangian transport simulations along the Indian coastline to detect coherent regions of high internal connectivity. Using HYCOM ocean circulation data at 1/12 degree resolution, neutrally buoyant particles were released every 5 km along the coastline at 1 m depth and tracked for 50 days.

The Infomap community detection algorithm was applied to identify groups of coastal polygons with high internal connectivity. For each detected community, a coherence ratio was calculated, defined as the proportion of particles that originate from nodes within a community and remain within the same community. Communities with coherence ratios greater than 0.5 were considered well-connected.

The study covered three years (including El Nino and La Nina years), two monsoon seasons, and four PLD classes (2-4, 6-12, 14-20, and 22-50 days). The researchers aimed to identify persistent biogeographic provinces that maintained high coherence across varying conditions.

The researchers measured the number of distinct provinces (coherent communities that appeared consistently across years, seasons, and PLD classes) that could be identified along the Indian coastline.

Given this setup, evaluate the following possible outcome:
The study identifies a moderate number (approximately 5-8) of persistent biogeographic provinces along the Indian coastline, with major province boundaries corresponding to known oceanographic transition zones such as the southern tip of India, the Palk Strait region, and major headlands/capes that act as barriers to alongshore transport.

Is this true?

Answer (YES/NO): NO